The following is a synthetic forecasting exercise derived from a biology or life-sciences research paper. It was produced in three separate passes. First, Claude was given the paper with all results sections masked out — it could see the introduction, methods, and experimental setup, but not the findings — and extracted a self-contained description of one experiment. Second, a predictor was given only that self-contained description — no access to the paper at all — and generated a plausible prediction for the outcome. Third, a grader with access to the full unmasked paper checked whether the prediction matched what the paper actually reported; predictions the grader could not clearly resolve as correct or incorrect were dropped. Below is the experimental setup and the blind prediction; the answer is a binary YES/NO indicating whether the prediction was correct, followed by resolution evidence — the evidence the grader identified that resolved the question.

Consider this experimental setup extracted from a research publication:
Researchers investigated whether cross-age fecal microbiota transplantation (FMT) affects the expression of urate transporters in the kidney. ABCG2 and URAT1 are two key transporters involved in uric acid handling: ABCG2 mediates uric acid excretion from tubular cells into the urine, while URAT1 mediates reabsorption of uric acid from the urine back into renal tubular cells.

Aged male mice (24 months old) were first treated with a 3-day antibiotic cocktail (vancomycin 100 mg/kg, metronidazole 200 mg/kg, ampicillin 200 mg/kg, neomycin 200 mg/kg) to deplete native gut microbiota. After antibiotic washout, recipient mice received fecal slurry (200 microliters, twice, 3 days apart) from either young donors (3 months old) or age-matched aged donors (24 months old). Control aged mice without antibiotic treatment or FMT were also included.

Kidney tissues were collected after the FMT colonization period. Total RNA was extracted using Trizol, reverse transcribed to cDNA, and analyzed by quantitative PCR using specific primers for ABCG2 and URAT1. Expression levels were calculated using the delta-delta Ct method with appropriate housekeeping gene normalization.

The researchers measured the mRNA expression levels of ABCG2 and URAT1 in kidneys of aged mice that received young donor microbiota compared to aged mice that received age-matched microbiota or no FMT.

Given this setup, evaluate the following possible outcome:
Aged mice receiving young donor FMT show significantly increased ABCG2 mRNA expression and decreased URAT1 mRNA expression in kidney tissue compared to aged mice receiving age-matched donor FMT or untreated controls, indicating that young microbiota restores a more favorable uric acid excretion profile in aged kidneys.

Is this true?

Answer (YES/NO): YES